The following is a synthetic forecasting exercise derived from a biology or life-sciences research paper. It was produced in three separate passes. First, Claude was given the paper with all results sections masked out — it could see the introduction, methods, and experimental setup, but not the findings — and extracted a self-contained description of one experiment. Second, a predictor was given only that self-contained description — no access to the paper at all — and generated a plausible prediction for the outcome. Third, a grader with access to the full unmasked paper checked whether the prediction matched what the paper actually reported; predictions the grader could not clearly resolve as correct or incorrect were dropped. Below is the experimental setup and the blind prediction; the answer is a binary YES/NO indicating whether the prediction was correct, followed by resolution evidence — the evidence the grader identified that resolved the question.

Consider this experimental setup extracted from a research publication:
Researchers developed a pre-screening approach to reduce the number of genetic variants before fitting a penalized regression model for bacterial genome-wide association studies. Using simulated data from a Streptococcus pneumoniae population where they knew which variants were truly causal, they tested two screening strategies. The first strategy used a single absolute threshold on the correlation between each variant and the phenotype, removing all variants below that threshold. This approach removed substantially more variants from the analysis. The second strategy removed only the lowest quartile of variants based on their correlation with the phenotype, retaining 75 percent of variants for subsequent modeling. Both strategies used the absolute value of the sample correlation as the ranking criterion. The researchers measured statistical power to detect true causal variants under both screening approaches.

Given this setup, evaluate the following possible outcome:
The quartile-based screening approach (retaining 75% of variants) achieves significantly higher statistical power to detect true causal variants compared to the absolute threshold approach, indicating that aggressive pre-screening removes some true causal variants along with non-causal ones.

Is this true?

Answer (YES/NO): YES